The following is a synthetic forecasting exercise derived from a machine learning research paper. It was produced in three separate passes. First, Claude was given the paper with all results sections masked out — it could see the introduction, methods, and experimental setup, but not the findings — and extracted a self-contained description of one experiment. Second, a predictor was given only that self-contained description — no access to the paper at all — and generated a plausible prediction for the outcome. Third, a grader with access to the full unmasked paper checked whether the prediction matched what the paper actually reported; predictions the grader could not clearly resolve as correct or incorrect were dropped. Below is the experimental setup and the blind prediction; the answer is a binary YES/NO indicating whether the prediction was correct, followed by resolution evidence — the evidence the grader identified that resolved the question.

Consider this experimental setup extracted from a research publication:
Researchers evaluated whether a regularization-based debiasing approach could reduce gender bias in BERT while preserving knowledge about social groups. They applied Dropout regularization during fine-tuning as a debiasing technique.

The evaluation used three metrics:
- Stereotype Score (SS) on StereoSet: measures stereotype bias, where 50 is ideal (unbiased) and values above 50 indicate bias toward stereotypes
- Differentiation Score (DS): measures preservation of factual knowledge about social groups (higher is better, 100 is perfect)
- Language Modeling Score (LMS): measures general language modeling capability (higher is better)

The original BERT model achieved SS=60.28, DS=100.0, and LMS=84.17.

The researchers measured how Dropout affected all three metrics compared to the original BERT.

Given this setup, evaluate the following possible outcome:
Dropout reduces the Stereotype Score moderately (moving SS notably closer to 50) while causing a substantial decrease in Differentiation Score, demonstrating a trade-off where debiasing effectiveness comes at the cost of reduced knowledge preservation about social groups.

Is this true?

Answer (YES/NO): NO